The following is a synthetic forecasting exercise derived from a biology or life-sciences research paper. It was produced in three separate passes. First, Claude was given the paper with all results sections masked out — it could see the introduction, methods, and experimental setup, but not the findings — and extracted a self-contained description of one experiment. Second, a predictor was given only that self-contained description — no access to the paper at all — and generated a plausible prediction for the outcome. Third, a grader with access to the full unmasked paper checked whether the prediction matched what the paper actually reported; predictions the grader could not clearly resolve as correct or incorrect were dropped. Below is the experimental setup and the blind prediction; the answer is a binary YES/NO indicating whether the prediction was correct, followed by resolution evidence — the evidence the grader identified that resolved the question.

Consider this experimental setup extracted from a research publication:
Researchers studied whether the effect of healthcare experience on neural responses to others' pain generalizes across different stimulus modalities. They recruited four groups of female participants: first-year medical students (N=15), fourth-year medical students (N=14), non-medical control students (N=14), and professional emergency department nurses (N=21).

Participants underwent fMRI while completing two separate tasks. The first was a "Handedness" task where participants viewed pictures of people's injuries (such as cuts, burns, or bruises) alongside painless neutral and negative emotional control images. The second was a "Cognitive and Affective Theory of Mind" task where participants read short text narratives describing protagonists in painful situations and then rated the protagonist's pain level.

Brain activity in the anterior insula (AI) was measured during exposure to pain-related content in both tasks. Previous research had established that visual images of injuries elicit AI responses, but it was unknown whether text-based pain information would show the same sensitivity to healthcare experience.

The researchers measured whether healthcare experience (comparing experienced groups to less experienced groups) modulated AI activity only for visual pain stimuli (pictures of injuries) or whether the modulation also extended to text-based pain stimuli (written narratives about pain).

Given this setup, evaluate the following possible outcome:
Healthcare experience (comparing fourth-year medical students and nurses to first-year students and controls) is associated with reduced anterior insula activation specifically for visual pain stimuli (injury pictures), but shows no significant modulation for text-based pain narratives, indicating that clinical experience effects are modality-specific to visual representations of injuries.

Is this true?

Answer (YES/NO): NO